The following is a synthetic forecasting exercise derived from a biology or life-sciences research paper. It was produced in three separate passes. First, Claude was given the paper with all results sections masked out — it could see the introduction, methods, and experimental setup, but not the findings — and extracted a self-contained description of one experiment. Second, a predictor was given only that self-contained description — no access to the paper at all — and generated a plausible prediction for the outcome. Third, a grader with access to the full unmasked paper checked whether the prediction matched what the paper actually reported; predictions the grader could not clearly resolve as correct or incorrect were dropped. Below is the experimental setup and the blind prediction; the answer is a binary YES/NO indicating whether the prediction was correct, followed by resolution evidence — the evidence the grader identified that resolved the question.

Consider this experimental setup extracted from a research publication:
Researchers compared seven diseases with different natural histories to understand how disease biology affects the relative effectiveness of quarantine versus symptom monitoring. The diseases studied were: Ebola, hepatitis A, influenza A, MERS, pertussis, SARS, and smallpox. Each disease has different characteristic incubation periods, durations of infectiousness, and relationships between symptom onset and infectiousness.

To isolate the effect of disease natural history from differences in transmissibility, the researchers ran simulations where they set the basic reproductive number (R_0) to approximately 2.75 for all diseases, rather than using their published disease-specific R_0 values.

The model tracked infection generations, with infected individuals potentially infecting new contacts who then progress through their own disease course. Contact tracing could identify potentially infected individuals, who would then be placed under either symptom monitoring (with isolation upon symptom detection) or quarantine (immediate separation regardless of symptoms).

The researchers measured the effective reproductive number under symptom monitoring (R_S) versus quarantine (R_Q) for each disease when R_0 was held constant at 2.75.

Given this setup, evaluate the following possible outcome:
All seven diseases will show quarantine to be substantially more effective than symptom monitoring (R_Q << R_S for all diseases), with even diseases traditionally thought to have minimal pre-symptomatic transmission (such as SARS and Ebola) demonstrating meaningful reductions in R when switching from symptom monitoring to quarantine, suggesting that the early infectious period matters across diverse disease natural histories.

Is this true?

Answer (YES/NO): NO